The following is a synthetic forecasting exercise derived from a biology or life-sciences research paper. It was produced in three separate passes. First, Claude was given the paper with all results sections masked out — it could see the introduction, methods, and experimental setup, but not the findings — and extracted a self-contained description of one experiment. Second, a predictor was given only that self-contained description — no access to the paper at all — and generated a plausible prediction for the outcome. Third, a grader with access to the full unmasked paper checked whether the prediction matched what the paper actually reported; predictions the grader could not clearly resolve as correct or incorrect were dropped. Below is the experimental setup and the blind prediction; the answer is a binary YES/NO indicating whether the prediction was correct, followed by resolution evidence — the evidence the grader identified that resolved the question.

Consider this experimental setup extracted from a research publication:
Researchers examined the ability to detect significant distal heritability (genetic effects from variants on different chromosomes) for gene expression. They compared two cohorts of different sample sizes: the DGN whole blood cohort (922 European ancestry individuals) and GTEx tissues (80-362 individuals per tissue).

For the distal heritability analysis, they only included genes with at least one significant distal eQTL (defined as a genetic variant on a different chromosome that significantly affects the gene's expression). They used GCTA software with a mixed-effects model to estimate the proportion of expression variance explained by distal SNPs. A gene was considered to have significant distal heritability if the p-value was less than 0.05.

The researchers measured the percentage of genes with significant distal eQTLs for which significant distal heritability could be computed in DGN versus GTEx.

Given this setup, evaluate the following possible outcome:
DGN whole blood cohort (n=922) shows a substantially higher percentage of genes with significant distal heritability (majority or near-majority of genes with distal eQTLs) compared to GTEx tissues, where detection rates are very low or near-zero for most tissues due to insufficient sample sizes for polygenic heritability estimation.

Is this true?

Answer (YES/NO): NO